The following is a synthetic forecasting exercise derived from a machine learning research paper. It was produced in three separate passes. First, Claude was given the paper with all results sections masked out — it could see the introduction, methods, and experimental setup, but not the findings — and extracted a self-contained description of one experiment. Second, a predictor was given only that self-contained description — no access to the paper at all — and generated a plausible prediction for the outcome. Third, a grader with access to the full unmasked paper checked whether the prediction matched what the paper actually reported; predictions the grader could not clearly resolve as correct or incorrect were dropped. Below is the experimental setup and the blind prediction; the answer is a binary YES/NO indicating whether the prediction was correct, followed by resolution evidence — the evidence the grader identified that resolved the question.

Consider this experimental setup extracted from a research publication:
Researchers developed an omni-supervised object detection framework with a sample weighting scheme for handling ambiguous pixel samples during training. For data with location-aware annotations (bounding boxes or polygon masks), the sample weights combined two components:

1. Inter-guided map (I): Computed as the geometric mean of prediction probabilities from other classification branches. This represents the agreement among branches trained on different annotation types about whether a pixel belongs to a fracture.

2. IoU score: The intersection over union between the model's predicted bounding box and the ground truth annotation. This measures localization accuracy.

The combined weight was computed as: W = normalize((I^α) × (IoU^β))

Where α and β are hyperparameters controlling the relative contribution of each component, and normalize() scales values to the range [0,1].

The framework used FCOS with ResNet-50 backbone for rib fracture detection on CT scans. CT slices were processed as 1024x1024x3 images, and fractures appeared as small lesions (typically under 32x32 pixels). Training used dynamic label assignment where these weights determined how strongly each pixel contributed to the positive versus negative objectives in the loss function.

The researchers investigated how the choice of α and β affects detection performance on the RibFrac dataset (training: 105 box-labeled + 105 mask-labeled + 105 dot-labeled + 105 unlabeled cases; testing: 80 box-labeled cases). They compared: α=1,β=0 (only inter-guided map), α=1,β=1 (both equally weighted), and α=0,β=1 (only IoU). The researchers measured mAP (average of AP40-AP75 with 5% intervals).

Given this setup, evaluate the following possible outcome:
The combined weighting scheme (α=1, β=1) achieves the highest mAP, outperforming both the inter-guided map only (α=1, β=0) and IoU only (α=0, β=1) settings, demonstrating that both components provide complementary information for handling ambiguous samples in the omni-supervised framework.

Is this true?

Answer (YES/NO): NO